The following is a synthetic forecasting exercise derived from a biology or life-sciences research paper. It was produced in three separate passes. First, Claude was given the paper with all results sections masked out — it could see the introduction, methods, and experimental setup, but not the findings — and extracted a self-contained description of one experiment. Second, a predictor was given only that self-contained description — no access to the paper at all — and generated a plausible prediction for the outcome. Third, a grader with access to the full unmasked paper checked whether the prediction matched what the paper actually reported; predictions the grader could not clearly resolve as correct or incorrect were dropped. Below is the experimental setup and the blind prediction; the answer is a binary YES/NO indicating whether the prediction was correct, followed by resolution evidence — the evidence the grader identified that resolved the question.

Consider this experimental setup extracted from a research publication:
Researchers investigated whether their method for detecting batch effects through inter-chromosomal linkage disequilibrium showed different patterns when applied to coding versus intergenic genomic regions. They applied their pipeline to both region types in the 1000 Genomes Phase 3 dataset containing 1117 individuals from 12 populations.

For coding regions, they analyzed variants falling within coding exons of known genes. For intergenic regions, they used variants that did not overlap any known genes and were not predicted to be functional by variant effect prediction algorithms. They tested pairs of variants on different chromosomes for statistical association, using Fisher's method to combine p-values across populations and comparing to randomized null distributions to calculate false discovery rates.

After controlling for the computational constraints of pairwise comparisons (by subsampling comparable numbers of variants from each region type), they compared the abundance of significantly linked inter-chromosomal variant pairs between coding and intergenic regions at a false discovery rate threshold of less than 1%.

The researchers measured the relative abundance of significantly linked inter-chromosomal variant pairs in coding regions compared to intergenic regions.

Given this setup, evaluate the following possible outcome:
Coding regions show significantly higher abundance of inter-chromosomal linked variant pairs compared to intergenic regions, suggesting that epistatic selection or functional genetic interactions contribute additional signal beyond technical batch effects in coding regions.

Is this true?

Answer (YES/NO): NO